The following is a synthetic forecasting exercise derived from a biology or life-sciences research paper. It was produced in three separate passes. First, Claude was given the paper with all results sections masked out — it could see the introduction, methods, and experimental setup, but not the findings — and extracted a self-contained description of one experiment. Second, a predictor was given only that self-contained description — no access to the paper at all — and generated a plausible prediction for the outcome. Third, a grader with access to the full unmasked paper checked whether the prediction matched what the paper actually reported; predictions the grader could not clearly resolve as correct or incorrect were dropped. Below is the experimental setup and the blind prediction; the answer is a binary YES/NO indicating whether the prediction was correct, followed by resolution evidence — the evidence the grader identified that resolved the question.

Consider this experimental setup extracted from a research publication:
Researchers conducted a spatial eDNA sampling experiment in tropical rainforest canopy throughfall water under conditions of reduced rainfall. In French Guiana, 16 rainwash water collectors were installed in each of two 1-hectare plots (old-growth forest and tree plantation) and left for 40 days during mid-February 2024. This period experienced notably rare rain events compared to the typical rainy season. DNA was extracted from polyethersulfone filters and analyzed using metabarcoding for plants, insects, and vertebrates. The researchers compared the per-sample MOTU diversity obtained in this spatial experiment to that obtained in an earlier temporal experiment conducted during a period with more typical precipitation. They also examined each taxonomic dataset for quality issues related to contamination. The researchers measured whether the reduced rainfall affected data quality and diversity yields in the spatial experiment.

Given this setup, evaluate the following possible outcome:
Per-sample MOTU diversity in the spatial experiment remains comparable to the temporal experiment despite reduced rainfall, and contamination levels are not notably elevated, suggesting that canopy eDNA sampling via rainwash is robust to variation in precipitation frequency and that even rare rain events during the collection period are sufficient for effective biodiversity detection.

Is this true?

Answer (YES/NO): NO